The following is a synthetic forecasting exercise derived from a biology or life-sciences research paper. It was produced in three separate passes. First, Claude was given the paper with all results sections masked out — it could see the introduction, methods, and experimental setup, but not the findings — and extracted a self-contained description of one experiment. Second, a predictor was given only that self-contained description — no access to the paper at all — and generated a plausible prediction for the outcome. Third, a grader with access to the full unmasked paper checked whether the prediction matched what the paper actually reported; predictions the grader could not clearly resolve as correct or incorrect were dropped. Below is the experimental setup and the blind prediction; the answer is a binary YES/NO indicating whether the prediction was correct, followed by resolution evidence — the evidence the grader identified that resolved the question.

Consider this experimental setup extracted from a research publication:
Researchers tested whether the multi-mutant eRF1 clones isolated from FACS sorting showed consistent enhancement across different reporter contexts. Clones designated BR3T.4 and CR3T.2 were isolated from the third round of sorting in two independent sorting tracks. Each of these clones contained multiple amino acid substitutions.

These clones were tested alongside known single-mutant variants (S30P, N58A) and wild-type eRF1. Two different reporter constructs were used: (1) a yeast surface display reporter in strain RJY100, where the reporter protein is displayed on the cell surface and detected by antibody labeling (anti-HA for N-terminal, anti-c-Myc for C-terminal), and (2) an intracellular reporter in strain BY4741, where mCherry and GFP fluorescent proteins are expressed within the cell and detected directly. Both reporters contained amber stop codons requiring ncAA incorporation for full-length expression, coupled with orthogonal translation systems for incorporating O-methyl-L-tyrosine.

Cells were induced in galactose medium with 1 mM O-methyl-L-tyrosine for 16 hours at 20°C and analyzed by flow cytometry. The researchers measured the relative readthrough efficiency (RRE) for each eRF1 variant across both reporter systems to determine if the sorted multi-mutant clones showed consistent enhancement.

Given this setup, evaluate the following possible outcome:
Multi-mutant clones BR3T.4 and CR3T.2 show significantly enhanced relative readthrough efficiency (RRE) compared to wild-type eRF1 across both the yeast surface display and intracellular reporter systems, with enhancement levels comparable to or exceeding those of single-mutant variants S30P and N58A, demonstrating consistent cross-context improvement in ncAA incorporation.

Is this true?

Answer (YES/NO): YES